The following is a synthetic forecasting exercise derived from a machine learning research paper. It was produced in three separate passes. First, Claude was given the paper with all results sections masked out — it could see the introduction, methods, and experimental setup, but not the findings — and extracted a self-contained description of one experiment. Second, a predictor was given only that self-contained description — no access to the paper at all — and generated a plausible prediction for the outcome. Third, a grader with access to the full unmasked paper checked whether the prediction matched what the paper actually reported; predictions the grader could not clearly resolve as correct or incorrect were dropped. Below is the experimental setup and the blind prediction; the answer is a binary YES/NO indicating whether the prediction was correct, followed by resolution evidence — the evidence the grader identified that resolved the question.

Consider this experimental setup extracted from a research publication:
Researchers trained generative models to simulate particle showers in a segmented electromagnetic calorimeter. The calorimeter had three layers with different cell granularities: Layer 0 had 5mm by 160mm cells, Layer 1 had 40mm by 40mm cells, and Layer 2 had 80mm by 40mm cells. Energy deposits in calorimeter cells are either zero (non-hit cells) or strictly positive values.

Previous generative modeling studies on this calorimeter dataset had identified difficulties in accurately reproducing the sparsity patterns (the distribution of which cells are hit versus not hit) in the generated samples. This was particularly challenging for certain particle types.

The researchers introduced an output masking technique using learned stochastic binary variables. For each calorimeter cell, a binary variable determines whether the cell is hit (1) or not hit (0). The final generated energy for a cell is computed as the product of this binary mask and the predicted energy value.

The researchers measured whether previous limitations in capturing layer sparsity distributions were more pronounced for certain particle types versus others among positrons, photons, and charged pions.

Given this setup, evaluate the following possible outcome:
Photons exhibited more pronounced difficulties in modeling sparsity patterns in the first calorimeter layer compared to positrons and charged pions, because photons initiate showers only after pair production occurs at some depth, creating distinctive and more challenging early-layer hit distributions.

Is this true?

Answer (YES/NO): NO